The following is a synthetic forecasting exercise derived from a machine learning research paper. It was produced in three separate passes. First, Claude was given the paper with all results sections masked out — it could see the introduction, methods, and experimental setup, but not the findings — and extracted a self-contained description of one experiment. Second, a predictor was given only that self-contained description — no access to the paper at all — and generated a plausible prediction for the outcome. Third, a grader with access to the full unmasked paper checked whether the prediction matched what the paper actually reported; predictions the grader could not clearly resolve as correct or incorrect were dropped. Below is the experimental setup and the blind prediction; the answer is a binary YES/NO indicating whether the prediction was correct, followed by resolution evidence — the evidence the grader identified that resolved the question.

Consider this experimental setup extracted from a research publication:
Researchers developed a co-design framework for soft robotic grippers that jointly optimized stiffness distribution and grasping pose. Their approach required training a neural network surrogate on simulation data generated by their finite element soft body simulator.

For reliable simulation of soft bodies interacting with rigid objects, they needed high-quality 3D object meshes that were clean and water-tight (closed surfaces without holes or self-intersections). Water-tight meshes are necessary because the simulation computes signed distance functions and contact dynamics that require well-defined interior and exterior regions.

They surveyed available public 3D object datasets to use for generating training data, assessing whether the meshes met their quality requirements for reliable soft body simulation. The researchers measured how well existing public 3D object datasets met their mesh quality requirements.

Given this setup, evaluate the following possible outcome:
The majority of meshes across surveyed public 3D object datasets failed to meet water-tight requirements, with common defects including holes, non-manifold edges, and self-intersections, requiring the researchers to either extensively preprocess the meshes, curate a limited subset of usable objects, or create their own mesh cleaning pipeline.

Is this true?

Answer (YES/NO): NO